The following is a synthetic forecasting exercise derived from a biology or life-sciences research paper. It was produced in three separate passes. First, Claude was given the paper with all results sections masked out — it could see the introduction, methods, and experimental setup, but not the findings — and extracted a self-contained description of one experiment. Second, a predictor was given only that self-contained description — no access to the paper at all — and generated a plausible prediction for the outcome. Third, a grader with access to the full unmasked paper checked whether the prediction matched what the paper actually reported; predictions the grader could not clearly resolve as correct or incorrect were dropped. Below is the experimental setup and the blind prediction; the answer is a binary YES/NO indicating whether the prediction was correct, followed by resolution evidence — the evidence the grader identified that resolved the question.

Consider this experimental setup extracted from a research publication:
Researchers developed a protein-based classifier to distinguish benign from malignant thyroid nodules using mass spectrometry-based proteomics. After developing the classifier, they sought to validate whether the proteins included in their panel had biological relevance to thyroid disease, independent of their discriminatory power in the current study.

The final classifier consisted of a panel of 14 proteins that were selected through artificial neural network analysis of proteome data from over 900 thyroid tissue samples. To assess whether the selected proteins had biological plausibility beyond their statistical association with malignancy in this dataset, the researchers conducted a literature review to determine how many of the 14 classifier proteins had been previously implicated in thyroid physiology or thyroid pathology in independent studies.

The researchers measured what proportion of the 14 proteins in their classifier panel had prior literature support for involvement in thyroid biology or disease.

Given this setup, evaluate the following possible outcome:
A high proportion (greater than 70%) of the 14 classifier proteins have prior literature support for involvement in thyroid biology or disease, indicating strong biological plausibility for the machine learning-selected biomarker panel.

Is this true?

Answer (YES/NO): YES